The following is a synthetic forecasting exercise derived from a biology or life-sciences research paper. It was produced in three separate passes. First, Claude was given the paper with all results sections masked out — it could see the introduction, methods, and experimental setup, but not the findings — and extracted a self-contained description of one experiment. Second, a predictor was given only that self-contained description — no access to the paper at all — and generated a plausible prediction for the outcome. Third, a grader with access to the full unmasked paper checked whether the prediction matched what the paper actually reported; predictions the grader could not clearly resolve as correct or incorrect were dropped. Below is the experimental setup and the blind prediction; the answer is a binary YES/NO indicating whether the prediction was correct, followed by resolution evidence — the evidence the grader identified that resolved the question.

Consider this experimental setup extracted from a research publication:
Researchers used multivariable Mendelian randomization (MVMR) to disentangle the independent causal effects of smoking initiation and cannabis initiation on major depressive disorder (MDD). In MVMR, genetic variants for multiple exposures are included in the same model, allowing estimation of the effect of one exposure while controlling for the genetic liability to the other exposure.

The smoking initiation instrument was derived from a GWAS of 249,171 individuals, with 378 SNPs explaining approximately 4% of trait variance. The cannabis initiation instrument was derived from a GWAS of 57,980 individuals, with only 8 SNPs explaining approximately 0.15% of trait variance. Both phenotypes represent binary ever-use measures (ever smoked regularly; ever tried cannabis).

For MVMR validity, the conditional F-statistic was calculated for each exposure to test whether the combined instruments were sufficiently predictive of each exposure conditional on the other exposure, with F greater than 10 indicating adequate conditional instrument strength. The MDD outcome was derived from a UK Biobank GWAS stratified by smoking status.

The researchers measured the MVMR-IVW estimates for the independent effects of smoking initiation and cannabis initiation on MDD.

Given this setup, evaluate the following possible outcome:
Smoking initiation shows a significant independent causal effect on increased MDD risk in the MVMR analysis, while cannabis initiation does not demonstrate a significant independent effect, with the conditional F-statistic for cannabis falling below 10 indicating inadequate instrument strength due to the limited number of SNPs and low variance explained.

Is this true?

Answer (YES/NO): YES